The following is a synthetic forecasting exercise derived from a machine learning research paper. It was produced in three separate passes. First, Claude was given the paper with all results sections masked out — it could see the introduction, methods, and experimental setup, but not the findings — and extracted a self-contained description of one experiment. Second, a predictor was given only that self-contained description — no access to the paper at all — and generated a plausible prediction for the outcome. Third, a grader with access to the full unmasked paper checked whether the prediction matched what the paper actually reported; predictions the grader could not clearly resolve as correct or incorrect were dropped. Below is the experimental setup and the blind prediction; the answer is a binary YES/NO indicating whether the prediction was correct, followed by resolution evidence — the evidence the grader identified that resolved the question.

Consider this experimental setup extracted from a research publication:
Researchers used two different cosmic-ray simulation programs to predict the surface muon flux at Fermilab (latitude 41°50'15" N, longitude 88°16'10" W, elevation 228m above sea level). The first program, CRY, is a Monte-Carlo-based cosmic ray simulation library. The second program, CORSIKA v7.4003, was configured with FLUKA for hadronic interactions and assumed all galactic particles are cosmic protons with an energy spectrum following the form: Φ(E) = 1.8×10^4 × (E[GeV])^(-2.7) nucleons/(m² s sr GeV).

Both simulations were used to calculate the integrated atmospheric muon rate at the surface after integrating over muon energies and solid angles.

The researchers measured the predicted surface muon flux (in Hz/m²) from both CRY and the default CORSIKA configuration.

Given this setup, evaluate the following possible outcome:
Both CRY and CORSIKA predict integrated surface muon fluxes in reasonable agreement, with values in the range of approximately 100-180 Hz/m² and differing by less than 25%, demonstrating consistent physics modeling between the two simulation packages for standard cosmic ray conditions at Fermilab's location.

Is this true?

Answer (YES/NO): YES